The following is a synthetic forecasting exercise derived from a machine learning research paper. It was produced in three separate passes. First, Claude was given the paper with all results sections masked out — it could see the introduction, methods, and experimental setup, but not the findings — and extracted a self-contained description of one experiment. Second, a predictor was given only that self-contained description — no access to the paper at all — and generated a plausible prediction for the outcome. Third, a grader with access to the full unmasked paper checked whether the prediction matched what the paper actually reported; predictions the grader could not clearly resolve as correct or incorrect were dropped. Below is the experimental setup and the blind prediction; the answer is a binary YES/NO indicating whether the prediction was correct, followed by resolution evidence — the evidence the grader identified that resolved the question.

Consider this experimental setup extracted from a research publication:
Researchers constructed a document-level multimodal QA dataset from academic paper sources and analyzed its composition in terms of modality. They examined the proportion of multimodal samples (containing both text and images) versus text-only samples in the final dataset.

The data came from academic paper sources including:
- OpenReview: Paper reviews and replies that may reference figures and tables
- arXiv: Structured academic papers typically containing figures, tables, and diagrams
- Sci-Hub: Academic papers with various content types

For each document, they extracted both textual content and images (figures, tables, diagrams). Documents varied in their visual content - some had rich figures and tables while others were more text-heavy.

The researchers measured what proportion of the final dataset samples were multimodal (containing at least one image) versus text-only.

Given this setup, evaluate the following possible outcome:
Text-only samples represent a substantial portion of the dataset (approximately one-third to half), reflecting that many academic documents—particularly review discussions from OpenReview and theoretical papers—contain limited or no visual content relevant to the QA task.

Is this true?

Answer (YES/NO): NO